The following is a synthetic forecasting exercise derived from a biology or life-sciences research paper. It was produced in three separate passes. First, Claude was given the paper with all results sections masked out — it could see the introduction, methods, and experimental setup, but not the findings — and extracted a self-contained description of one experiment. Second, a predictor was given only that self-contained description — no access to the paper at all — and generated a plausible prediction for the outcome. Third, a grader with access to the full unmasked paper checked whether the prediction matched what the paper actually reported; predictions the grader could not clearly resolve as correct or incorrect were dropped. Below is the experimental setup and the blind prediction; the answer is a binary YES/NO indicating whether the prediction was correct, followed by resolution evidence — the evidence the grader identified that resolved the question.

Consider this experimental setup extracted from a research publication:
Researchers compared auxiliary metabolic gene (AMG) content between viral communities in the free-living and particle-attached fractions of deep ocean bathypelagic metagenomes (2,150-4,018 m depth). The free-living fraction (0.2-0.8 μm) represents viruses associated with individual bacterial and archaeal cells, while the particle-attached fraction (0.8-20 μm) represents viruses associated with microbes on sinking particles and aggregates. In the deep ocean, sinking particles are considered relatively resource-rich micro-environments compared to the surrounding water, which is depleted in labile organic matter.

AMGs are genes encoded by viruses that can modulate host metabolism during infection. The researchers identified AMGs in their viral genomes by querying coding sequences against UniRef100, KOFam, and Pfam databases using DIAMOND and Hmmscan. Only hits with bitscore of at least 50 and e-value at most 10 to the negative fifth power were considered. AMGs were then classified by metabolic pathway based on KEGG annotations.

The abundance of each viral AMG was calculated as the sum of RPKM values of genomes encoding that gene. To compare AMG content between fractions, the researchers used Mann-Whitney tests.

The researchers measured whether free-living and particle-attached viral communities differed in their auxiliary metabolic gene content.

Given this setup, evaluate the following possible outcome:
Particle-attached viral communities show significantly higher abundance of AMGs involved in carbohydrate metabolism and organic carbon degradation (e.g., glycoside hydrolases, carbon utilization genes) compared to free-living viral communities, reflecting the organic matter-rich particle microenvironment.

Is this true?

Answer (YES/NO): NO